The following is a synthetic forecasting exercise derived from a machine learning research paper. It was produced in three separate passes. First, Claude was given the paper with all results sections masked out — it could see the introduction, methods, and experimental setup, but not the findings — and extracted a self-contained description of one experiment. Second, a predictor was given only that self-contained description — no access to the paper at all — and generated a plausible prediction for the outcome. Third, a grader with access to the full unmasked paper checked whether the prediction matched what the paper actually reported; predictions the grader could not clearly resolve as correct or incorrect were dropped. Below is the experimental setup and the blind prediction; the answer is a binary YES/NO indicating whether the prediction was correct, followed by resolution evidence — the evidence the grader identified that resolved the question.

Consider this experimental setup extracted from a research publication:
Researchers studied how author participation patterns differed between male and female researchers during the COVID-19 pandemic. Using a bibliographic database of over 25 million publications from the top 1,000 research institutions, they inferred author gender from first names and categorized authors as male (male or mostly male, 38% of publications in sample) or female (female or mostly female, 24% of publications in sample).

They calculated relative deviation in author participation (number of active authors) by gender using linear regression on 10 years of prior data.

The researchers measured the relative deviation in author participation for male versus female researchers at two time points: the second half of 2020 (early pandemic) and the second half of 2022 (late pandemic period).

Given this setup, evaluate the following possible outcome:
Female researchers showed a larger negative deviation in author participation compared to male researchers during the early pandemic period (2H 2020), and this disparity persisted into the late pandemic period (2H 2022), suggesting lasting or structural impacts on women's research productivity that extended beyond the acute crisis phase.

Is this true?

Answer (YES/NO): NO